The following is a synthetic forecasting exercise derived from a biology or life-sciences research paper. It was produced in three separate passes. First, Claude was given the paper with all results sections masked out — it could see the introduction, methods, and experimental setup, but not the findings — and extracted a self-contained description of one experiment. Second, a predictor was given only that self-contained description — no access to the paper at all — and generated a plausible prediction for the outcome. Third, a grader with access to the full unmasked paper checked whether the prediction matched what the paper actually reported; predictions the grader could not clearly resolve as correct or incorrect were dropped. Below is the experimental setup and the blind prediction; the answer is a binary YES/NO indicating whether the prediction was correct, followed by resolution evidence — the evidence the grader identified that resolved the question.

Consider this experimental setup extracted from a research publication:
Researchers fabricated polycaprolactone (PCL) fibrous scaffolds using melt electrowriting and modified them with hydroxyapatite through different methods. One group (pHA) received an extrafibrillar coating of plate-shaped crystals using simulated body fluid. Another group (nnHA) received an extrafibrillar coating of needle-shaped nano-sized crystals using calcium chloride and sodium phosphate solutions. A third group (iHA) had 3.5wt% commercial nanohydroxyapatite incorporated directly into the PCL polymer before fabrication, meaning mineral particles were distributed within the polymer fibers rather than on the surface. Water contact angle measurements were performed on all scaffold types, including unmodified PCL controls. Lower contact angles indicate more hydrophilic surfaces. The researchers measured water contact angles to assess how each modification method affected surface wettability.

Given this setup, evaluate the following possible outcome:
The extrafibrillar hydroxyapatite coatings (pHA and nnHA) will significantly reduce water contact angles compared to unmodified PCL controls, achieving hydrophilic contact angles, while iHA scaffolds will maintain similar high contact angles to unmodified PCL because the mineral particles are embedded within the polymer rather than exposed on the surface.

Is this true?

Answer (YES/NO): YES